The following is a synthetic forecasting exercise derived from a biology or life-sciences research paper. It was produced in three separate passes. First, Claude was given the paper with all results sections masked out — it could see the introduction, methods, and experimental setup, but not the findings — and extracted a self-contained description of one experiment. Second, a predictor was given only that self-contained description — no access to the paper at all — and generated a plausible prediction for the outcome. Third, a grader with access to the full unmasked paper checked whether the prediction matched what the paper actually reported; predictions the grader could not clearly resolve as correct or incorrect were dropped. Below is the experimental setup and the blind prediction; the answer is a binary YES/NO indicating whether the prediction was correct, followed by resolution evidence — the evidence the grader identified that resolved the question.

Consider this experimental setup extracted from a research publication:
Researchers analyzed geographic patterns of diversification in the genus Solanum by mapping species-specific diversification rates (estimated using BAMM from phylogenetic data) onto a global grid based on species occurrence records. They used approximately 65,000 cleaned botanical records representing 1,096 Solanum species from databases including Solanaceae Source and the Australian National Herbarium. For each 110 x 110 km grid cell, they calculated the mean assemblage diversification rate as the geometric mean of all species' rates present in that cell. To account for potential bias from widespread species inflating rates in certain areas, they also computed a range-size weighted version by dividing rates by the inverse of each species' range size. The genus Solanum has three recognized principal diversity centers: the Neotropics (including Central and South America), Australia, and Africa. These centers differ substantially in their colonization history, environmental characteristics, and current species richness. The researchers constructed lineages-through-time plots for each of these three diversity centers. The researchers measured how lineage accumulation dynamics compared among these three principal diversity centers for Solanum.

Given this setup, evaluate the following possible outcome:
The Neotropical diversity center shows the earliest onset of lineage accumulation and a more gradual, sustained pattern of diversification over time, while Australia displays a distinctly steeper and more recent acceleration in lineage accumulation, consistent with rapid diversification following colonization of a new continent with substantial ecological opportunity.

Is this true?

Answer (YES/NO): YES